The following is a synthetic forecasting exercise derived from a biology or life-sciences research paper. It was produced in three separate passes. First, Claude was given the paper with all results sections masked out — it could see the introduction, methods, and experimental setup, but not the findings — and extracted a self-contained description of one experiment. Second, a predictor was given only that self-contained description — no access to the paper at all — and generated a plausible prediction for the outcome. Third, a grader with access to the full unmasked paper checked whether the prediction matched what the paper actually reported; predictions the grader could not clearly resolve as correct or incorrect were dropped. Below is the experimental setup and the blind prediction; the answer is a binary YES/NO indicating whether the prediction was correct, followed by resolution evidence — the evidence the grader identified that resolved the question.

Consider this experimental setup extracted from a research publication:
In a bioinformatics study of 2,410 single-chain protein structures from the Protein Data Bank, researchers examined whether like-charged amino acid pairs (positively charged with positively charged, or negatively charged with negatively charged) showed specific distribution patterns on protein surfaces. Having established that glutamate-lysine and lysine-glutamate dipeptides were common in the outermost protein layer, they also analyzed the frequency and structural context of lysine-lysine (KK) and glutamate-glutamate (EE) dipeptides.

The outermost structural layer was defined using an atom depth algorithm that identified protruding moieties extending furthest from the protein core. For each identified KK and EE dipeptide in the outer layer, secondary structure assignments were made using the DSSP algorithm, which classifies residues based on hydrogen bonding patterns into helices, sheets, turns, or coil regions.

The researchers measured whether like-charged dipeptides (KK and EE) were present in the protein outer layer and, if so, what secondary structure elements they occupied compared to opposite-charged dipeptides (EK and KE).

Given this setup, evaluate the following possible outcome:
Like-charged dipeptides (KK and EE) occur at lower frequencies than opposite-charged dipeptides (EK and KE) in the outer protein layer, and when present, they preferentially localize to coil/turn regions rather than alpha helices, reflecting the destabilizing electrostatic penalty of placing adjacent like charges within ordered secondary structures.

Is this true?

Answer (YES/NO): NO